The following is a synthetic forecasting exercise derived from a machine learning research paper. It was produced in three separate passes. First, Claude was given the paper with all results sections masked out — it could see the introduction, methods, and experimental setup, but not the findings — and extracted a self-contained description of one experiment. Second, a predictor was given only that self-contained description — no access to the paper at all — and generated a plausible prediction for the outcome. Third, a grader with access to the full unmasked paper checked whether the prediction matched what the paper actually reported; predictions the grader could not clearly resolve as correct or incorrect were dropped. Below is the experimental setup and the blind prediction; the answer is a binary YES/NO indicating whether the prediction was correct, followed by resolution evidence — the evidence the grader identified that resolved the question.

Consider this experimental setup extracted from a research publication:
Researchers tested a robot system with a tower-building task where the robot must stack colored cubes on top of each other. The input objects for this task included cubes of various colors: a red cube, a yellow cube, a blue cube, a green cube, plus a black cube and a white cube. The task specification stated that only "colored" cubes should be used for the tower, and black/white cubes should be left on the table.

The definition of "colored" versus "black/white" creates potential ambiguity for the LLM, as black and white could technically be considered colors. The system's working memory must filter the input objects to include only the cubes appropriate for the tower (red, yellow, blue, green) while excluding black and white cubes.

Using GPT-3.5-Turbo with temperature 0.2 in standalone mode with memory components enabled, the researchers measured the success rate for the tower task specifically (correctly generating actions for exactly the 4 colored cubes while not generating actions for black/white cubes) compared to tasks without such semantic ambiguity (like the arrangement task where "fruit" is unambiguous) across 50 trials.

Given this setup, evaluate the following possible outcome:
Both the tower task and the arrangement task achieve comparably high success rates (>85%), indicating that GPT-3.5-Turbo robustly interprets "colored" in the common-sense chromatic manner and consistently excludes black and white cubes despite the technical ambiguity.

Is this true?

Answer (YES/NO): YES